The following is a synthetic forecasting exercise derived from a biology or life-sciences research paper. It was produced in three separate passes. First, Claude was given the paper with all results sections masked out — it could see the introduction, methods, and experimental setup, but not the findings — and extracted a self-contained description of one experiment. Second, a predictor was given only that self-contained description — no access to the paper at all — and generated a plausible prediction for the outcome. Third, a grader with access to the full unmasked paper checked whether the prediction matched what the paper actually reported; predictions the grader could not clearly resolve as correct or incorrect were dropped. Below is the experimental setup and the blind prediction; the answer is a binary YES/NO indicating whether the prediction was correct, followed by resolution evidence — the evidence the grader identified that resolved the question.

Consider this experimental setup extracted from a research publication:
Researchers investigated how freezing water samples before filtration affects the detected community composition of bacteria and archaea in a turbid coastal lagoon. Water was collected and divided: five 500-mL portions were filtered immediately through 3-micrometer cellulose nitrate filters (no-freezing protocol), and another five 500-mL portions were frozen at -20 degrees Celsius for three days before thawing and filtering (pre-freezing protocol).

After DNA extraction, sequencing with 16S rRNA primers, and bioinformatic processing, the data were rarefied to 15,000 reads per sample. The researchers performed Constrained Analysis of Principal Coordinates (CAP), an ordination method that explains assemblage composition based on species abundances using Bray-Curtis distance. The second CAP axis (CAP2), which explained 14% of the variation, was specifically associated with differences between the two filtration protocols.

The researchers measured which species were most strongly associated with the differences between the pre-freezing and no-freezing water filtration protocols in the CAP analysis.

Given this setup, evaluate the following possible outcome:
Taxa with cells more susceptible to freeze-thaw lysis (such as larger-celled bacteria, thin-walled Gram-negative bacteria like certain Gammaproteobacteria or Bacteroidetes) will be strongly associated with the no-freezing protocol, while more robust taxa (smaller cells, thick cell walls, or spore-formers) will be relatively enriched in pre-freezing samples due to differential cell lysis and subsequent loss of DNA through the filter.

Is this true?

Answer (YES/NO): NO